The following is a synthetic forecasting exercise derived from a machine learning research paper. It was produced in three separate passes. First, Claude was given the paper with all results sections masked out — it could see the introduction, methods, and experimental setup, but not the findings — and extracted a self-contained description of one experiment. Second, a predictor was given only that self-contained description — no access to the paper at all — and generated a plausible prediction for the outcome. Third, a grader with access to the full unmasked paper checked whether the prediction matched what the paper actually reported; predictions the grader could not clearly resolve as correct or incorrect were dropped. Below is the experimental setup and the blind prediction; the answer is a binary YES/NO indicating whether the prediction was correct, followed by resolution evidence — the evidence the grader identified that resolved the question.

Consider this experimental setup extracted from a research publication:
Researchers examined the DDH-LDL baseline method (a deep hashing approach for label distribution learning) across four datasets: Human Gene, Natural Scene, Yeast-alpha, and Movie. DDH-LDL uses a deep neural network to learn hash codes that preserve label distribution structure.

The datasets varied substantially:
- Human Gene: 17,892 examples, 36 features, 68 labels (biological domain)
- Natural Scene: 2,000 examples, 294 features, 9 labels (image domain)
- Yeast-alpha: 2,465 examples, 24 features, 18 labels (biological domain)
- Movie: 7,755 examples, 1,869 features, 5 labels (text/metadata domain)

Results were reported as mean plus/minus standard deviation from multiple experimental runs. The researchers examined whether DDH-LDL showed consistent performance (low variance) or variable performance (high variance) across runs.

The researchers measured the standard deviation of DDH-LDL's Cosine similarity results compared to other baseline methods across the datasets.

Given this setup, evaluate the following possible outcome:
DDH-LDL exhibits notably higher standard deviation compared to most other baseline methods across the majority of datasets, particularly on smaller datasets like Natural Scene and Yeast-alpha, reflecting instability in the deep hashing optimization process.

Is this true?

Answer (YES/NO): NO